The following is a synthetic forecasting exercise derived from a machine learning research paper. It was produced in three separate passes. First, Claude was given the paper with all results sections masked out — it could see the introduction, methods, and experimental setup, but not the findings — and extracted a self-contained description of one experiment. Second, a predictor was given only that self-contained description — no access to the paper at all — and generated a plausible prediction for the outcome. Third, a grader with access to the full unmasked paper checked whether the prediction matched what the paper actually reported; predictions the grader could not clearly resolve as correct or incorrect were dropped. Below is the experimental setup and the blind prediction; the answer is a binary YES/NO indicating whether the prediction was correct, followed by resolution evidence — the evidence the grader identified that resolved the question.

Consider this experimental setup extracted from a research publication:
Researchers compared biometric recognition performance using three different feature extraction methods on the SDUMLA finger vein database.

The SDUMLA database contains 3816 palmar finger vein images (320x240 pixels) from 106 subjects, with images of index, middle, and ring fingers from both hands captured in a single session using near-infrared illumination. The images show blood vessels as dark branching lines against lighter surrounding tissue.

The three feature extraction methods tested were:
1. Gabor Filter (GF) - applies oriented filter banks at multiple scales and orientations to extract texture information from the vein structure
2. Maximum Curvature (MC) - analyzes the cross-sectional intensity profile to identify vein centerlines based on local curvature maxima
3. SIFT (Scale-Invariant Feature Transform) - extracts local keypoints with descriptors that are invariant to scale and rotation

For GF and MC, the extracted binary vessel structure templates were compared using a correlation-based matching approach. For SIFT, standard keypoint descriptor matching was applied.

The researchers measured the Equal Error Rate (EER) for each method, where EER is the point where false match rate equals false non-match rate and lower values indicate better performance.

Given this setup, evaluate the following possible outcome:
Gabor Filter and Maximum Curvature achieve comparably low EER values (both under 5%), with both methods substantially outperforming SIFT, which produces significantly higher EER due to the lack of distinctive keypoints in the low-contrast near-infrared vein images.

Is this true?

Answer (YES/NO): NO